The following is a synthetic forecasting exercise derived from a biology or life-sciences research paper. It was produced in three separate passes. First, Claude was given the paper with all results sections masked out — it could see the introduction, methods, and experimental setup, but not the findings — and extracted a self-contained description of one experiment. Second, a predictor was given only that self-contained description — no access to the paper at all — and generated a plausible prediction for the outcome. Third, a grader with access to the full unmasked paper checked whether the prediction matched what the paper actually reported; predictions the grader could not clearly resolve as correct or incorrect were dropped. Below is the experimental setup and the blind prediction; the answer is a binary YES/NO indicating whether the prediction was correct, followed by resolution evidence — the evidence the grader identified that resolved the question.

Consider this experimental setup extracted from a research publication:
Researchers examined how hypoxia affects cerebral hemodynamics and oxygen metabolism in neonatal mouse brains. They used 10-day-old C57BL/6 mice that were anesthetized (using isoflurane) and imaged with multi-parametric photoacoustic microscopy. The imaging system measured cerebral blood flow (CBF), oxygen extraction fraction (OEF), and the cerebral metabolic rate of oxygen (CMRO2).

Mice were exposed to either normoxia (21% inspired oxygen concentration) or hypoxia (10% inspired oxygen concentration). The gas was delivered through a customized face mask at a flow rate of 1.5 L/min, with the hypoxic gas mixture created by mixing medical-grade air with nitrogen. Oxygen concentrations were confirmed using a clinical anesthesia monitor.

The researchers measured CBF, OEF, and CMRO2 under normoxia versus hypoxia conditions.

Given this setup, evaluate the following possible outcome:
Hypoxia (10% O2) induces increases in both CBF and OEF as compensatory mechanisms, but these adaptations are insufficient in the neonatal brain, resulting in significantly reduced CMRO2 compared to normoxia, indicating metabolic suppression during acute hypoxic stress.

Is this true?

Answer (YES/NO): NO